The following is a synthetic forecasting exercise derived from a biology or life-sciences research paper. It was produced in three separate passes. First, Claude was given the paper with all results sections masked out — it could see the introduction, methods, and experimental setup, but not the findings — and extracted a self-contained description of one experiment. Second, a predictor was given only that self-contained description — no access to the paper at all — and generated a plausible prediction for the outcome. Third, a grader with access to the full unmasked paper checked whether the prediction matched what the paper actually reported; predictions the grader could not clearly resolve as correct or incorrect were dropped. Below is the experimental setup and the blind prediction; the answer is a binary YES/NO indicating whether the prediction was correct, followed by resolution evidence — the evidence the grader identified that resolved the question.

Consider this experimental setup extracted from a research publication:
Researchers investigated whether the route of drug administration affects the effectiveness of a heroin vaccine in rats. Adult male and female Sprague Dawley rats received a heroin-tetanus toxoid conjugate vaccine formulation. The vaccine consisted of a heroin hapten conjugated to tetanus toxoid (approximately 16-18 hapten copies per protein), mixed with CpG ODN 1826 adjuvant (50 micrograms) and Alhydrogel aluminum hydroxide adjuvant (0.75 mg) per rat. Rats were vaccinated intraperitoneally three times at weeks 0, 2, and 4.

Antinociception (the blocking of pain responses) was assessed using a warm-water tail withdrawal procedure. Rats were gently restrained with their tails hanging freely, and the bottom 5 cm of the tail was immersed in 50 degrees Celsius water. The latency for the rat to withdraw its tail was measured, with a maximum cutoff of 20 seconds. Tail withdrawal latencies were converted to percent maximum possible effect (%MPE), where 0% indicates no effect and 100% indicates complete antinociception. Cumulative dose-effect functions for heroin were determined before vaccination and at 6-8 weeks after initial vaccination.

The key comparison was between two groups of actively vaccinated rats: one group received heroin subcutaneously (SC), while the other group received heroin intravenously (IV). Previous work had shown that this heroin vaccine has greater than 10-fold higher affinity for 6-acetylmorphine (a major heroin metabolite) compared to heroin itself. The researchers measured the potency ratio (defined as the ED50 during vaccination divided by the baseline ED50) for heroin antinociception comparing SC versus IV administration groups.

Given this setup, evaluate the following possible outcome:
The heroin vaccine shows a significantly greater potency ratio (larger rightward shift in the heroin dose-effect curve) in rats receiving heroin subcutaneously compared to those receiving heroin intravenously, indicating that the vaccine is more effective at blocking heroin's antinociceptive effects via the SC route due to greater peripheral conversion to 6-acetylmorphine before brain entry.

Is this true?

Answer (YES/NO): NO